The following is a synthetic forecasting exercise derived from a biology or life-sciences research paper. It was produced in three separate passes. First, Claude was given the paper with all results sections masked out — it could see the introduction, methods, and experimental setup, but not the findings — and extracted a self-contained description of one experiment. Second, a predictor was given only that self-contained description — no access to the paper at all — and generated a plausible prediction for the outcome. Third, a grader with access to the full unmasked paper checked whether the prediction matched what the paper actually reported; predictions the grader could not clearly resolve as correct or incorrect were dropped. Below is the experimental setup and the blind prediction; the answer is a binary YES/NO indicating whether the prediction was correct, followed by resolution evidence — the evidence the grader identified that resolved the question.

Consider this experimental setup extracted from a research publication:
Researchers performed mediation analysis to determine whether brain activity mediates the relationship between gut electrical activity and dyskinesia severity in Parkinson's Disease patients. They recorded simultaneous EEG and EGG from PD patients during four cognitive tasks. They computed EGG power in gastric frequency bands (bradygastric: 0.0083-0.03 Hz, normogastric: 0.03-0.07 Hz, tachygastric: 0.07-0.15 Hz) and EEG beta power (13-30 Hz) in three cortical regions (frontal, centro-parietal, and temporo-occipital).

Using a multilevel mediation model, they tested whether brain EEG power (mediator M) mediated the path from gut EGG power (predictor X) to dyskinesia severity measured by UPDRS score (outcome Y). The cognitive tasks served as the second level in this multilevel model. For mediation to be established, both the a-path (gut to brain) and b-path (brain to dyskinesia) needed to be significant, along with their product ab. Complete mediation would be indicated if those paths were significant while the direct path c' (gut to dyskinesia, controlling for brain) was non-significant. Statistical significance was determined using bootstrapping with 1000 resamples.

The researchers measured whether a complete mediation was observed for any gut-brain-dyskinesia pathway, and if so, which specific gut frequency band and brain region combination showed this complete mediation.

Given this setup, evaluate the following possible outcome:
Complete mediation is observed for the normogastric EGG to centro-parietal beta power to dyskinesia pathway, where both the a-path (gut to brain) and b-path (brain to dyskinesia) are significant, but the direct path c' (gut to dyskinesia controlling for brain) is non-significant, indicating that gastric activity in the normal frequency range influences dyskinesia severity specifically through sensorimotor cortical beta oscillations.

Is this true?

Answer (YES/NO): NO